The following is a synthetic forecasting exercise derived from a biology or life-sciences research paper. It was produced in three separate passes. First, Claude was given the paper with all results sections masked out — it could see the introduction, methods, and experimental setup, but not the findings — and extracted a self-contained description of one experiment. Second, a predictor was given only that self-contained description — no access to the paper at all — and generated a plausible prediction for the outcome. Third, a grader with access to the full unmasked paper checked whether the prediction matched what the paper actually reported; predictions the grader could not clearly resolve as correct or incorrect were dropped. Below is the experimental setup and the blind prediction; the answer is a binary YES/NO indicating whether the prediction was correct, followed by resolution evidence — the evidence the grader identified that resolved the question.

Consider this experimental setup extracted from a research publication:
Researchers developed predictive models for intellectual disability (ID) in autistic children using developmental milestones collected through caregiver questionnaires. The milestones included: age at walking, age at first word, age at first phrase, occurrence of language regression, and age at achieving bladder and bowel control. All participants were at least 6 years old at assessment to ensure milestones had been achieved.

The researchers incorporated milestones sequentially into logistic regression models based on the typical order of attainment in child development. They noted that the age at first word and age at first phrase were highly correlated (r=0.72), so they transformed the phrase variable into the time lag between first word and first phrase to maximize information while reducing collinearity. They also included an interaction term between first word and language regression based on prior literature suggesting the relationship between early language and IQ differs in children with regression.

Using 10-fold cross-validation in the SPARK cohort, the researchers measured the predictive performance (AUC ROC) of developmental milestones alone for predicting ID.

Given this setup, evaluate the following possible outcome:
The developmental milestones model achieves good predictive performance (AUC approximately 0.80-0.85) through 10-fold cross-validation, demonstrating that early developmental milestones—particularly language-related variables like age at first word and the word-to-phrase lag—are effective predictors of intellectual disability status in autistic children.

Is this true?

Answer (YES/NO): NO